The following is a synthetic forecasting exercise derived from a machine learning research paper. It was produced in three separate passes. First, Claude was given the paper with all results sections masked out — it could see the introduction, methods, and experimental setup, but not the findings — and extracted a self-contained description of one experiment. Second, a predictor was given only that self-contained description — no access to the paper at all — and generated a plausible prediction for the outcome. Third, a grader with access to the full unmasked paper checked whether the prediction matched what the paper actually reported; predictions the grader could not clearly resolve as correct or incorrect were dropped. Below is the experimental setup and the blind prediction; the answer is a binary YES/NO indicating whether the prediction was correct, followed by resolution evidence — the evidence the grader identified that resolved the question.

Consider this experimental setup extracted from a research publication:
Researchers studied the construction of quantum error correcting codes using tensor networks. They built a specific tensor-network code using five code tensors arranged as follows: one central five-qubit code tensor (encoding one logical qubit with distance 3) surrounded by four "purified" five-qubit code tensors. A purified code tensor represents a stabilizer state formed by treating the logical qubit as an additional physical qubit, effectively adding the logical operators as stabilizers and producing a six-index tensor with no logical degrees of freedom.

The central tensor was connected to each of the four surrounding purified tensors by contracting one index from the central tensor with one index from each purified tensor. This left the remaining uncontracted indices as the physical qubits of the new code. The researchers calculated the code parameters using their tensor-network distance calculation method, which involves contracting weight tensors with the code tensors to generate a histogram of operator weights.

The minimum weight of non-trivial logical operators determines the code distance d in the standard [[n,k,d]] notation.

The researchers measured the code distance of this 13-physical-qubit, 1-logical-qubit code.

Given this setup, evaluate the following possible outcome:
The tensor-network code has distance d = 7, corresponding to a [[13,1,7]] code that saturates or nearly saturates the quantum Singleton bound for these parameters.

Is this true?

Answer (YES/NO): NO